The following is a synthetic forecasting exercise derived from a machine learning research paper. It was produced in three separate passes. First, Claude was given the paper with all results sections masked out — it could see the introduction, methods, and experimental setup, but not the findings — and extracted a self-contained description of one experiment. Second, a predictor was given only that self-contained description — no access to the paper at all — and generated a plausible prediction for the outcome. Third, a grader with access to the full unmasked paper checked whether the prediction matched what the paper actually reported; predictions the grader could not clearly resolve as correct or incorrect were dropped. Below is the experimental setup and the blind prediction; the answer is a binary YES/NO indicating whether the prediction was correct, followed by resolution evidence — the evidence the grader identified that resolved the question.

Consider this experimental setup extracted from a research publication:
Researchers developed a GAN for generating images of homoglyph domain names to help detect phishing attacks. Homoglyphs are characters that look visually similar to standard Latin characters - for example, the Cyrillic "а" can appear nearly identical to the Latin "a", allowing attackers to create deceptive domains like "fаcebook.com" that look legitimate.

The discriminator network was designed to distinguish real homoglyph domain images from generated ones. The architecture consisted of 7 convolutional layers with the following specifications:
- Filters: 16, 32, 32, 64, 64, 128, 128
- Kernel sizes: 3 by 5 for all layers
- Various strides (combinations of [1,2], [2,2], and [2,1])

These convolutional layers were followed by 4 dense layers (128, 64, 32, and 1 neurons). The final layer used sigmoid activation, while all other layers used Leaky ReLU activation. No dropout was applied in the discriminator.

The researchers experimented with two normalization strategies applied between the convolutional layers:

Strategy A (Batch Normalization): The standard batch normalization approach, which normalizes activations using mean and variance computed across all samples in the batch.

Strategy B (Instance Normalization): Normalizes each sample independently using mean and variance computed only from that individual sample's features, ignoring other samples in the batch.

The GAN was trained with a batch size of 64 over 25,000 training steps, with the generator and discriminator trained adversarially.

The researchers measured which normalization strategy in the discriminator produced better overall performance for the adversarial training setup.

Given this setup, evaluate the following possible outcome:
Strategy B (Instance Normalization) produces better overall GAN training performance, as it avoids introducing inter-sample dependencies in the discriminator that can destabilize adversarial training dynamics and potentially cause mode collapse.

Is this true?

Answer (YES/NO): YES